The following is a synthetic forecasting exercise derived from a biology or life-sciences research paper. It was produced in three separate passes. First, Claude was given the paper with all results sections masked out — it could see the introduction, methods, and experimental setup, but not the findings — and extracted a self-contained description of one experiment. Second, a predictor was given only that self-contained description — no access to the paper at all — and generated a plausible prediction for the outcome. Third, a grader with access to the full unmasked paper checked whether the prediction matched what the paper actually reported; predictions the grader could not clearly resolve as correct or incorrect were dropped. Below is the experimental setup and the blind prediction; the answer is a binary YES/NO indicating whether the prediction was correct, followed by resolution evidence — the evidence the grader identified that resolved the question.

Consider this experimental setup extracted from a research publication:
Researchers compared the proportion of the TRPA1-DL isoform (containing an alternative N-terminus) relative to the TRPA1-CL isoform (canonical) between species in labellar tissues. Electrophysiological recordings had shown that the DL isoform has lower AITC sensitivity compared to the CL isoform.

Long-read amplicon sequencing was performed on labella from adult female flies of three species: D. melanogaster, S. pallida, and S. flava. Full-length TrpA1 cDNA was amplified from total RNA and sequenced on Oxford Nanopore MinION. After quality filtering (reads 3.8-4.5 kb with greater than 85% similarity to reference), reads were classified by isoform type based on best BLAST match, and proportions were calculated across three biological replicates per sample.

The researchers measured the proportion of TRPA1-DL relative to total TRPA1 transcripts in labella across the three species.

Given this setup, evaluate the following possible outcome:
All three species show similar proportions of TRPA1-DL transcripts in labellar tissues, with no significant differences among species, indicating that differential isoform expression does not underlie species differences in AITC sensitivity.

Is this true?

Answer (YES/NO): NO